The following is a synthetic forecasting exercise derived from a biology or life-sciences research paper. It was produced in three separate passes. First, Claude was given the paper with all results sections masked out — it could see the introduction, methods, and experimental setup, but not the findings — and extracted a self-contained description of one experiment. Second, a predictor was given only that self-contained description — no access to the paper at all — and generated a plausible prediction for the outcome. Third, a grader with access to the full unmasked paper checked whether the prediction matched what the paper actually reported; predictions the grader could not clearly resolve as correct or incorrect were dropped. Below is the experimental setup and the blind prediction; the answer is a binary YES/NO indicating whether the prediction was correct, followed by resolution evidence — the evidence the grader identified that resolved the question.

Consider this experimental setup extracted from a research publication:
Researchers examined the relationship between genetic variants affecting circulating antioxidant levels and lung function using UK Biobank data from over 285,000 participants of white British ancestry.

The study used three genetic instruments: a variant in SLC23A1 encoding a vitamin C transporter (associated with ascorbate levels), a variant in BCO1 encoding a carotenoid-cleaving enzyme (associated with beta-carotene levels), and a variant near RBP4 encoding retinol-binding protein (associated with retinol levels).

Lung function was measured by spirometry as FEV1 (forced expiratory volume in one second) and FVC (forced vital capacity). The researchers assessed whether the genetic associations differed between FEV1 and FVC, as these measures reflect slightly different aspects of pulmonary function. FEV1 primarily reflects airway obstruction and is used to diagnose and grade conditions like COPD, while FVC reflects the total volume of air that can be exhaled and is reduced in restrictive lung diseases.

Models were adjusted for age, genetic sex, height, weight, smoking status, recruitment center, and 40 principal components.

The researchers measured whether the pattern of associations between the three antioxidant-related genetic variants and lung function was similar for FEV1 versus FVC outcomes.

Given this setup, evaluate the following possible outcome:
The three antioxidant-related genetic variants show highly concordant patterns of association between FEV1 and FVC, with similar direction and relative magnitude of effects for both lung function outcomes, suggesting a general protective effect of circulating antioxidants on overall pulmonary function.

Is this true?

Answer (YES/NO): NO